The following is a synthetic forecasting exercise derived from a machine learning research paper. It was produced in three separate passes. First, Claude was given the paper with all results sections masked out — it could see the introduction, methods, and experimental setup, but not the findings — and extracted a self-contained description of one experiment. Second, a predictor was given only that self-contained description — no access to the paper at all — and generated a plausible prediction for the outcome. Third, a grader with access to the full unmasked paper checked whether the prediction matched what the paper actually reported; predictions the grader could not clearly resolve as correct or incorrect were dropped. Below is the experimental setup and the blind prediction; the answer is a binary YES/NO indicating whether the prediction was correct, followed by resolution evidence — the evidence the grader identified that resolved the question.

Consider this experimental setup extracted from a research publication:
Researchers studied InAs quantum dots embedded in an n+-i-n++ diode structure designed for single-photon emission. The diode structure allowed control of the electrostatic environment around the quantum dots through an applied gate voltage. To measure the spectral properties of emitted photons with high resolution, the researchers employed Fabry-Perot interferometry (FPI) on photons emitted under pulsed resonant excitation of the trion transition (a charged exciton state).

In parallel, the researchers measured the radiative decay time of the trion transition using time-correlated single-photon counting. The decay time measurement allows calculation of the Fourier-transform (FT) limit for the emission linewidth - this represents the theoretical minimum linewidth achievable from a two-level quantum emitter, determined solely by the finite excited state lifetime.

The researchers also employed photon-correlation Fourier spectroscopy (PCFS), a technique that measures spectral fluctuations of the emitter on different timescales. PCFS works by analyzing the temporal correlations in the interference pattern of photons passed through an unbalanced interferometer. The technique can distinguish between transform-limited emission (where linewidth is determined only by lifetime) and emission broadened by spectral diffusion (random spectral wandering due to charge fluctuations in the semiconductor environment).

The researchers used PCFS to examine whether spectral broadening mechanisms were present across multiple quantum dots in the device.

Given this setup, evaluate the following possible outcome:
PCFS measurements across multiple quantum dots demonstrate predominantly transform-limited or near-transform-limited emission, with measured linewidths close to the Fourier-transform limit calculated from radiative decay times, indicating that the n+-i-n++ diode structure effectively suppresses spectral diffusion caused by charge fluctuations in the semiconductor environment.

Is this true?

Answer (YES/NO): YES